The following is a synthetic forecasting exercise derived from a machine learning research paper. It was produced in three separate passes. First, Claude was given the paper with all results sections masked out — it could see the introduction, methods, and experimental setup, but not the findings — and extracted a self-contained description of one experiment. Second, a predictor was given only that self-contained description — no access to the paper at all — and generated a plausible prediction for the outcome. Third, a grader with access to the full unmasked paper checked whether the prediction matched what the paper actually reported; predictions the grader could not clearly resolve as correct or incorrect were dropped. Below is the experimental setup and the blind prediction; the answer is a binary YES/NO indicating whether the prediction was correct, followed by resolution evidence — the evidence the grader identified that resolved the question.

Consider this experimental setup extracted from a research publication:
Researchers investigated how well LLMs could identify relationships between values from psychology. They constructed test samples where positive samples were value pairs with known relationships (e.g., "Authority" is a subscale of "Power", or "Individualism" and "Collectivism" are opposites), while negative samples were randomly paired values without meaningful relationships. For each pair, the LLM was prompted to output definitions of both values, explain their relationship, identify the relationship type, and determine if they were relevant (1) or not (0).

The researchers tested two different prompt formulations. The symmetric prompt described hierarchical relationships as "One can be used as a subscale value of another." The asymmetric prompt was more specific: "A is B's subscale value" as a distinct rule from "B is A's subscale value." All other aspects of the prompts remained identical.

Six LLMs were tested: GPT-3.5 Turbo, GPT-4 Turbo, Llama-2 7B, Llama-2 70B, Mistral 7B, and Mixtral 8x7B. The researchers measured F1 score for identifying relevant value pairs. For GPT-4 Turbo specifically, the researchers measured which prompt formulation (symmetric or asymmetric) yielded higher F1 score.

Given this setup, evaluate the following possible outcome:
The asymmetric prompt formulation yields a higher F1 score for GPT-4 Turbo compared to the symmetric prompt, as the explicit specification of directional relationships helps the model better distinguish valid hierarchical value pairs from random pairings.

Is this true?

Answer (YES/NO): NO